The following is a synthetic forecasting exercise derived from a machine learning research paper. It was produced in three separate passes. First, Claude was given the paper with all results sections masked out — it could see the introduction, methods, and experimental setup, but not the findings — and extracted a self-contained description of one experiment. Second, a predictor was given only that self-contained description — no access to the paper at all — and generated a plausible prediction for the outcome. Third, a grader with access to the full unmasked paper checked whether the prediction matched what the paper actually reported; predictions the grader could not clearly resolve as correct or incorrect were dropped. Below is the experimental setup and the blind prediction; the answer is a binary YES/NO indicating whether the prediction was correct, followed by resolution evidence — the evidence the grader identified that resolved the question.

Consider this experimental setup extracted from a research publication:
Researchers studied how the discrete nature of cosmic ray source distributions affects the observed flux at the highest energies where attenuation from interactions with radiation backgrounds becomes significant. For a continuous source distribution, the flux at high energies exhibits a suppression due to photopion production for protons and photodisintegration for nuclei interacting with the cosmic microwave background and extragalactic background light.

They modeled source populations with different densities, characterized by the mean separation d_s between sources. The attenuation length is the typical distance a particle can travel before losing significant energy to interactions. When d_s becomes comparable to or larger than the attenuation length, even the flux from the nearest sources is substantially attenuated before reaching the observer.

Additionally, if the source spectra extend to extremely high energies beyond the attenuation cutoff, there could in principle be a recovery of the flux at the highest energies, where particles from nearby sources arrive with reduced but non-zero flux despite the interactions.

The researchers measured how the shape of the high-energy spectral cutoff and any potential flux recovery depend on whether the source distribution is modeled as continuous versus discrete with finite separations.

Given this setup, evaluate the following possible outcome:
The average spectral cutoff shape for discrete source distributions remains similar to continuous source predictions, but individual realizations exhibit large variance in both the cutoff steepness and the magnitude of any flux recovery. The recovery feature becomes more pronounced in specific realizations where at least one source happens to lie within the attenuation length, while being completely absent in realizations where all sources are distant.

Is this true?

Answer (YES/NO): NO